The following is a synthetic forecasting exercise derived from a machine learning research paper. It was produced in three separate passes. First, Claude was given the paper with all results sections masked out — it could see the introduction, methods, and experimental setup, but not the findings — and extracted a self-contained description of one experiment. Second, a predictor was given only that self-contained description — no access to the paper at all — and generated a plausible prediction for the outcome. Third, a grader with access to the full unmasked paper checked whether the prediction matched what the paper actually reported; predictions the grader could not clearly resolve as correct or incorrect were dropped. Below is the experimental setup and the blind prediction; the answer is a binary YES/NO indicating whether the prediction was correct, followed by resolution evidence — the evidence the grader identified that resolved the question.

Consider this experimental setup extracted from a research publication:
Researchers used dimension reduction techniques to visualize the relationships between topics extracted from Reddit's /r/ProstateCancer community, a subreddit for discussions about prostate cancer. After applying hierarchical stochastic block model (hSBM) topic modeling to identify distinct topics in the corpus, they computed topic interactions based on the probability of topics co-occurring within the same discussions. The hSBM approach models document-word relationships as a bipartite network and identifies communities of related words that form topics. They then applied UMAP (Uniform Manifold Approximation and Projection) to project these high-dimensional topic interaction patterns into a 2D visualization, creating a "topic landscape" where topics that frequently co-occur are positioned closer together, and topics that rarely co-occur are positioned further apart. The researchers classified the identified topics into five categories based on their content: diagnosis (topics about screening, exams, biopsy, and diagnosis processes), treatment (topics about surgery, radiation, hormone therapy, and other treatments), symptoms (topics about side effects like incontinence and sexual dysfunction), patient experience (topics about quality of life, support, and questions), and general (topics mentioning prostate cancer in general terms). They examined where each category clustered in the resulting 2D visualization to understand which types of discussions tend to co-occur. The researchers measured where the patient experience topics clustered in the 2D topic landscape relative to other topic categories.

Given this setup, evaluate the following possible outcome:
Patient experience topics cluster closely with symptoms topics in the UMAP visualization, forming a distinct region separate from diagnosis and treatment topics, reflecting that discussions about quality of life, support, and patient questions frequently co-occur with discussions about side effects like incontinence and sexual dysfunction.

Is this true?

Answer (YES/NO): NO